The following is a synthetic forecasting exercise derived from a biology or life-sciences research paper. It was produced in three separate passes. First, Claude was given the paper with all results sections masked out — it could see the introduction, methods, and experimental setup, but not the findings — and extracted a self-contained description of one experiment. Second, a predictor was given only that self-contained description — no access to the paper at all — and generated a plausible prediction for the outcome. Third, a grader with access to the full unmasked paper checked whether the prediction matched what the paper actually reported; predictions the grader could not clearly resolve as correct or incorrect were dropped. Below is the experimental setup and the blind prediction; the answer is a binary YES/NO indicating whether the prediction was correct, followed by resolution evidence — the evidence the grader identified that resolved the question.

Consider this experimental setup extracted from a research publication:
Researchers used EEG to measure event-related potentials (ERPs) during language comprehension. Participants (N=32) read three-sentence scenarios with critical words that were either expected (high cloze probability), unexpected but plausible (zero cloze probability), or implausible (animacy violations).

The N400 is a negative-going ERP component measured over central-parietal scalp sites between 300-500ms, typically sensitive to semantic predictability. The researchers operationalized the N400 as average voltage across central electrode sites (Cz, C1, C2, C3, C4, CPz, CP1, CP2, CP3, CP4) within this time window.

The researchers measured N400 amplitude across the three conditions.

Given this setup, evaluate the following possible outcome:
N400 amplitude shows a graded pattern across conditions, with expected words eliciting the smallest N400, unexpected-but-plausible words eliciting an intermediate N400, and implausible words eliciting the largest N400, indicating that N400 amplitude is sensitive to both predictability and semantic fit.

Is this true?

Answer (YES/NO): YES